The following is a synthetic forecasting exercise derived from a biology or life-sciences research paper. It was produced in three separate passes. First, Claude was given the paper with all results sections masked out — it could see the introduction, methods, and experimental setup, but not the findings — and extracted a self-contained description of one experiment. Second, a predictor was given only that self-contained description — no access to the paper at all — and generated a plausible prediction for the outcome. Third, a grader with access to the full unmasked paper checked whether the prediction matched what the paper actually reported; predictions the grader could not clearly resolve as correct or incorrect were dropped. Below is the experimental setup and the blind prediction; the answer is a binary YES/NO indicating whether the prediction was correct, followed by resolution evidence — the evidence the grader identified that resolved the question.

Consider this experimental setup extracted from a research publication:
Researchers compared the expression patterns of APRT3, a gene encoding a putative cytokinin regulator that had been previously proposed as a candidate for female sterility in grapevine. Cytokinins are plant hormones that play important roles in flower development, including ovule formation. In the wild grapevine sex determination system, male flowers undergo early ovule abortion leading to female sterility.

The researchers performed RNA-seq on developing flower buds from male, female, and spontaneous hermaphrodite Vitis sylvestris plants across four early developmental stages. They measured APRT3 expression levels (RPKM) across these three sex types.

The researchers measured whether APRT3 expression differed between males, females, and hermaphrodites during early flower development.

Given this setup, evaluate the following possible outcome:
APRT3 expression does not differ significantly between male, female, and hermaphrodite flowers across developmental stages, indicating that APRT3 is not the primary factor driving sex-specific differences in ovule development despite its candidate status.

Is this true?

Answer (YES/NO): NO